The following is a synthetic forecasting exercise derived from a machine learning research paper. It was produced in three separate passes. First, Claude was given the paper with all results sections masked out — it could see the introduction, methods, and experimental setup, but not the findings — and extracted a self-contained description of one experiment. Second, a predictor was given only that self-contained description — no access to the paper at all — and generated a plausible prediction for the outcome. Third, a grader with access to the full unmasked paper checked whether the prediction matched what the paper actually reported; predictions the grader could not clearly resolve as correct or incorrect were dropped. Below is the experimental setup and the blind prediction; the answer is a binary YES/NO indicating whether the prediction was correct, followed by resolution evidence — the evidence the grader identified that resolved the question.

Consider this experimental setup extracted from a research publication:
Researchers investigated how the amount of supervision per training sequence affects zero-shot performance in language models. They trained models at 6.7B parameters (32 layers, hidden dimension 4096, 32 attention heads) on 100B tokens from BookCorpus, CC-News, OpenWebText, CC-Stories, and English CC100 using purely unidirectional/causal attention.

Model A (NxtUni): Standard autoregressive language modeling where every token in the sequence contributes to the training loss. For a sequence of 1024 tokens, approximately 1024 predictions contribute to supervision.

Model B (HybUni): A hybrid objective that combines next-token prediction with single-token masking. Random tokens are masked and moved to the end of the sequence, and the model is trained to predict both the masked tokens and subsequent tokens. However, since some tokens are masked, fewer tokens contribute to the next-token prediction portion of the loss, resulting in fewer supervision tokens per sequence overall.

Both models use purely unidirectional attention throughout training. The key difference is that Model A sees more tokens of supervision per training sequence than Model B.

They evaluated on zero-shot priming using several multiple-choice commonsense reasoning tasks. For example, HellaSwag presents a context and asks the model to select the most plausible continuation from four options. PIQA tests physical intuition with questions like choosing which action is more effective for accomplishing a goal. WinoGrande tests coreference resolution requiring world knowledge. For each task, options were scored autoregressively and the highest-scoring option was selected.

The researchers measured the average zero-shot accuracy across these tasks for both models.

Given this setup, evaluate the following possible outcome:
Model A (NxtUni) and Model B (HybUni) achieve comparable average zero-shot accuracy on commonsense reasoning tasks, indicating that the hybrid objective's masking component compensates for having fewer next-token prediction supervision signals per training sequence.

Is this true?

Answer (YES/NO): NO